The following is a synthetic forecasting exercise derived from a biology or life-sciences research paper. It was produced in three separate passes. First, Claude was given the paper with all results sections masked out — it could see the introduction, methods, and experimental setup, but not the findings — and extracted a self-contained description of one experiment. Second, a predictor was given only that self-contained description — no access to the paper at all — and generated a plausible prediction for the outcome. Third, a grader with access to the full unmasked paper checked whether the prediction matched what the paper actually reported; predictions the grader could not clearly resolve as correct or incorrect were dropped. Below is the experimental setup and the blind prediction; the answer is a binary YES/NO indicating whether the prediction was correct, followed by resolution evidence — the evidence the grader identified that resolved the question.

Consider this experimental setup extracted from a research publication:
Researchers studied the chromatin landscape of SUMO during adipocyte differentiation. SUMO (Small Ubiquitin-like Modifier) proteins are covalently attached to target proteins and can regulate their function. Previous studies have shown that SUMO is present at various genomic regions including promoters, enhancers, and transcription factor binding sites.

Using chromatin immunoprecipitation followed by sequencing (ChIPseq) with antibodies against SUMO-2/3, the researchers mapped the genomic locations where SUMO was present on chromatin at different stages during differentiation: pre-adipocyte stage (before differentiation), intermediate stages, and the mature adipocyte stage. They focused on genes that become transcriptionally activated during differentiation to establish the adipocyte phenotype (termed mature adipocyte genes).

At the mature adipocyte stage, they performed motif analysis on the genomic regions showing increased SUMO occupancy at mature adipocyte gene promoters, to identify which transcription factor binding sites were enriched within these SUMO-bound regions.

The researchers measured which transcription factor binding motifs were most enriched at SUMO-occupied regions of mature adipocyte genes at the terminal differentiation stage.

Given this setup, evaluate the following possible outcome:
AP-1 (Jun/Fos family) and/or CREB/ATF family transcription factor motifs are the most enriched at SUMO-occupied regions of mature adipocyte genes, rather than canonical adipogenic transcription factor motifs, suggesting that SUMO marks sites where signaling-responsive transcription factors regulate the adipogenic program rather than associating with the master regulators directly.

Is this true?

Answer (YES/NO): NO